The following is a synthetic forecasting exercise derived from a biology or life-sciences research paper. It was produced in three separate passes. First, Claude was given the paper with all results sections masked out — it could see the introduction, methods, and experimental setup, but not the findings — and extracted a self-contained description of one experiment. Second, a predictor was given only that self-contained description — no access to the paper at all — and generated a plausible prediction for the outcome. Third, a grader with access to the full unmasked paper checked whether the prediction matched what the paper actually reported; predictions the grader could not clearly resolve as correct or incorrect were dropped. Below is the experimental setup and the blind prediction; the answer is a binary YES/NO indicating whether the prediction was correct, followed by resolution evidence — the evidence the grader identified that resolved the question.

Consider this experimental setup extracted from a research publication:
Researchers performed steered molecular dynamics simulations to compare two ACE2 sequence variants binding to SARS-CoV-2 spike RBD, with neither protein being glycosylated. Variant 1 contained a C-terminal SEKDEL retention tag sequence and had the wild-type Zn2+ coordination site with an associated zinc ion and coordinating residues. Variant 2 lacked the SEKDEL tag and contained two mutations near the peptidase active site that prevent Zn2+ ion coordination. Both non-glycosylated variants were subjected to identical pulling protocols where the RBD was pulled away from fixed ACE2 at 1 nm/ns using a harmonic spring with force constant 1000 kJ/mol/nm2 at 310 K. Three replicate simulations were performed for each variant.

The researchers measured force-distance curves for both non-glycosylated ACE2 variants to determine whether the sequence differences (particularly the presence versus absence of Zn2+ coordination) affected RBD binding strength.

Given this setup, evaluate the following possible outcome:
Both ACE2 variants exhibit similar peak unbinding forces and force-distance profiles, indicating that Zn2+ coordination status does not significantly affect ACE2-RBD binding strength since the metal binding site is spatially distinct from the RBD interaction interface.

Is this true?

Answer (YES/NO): NO